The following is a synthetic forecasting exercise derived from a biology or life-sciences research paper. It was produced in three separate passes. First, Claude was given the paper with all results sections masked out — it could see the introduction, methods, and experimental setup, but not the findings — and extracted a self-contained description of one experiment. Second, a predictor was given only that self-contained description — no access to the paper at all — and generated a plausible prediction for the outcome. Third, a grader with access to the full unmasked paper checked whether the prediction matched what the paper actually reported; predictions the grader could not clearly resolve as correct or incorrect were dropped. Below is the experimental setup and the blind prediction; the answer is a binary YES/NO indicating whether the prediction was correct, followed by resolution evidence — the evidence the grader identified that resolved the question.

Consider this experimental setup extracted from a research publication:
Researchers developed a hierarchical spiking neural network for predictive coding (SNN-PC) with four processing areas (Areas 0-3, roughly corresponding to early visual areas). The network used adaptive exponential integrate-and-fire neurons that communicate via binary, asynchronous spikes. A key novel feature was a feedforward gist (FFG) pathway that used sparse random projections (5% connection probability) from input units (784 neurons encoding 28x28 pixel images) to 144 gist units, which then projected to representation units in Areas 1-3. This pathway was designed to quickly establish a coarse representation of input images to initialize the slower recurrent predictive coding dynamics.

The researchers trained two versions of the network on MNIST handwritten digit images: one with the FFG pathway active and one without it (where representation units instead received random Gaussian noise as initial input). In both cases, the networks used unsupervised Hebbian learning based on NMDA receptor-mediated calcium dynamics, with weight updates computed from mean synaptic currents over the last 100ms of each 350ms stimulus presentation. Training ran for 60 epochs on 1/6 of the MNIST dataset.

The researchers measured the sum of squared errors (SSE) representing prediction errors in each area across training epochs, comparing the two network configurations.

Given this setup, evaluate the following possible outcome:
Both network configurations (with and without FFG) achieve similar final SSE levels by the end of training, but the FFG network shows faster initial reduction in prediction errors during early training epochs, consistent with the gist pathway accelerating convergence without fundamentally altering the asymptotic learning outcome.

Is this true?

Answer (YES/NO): NO